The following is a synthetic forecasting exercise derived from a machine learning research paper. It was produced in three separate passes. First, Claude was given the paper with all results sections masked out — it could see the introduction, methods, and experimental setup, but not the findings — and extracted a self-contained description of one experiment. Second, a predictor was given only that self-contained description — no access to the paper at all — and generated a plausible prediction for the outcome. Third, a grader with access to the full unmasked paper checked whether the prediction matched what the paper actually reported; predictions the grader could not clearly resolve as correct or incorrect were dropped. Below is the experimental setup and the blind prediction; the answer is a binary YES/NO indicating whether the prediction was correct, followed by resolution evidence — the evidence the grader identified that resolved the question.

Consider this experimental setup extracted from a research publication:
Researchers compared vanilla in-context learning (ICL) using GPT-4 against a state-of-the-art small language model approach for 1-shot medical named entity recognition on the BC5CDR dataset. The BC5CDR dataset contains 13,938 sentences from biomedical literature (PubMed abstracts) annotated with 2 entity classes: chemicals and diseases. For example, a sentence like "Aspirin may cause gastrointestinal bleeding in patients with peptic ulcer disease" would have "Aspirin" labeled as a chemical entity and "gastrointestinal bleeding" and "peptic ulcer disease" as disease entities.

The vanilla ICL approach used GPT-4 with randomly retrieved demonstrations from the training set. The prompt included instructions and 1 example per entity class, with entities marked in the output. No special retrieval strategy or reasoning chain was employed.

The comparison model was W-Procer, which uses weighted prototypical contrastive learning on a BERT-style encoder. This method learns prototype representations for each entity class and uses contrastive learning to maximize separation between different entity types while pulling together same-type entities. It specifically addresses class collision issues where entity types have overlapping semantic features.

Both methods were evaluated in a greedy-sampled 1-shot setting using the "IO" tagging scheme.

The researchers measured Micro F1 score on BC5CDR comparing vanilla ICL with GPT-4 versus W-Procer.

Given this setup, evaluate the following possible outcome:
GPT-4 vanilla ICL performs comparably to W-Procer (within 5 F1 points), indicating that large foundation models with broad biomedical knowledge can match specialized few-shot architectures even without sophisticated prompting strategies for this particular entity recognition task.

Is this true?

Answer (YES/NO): YES